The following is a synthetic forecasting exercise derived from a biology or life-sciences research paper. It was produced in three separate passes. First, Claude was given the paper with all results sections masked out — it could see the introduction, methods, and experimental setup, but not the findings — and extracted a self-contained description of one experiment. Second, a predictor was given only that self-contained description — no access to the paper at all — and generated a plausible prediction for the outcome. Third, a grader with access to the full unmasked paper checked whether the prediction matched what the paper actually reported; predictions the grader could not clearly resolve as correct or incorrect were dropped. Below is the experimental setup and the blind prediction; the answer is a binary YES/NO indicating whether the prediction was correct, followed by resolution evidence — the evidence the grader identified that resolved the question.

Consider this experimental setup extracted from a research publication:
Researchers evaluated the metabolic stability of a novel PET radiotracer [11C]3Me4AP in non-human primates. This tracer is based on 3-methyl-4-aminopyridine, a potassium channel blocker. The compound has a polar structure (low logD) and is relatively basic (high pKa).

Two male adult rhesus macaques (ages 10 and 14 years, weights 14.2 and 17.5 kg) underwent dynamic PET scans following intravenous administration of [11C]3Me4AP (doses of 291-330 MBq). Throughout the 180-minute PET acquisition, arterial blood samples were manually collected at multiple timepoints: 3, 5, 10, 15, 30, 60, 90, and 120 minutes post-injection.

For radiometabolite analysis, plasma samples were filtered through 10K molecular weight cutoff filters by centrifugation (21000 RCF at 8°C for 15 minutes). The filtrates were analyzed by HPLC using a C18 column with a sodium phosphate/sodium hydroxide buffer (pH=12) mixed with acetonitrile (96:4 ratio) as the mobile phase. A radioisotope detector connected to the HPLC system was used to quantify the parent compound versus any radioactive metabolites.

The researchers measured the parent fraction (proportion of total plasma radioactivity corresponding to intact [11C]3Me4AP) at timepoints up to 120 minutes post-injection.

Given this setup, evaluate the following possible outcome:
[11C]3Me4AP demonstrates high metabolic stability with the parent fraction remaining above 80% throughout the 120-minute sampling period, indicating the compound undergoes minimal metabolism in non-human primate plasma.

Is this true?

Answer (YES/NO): YES